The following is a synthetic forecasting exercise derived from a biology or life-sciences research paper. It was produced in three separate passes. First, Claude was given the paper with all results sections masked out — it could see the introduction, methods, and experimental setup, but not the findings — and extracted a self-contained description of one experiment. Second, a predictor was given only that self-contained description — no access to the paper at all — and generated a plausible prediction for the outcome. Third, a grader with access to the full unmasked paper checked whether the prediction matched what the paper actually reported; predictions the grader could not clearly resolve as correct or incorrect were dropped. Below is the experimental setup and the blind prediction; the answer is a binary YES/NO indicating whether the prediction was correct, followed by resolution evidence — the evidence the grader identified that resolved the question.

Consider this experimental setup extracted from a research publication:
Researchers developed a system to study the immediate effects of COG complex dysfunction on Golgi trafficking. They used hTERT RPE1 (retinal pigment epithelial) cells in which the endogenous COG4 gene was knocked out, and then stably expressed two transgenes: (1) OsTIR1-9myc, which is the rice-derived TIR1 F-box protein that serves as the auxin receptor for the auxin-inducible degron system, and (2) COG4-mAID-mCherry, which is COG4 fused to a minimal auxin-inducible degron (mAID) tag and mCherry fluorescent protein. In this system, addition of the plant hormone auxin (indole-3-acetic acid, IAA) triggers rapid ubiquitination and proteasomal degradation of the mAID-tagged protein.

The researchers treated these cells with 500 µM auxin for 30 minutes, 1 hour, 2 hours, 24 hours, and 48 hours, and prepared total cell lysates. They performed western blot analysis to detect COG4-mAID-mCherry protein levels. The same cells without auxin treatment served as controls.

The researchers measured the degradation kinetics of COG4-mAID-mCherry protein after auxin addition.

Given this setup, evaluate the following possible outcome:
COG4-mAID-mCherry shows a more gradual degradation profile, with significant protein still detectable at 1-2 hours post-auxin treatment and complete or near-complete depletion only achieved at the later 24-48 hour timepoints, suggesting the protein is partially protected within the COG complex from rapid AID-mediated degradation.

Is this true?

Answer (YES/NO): NO